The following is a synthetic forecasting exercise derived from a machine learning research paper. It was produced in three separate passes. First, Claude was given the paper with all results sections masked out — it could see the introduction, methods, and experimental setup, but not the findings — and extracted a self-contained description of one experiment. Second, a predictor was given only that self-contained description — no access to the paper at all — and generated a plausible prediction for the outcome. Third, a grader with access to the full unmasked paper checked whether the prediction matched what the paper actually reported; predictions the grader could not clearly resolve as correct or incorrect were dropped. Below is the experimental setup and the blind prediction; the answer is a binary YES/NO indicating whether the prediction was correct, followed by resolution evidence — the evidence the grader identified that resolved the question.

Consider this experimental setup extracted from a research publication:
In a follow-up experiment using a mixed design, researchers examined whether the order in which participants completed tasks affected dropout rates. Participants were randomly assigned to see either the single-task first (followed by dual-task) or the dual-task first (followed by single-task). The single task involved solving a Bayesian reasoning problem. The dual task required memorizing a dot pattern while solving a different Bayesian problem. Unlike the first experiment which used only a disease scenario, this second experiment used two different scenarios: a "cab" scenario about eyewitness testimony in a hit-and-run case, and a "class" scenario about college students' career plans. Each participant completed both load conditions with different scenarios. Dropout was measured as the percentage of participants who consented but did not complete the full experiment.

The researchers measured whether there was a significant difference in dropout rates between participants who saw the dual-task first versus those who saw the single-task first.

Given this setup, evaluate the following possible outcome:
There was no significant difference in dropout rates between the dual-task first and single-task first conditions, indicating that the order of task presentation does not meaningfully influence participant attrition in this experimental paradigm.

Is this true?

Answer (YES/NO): YES